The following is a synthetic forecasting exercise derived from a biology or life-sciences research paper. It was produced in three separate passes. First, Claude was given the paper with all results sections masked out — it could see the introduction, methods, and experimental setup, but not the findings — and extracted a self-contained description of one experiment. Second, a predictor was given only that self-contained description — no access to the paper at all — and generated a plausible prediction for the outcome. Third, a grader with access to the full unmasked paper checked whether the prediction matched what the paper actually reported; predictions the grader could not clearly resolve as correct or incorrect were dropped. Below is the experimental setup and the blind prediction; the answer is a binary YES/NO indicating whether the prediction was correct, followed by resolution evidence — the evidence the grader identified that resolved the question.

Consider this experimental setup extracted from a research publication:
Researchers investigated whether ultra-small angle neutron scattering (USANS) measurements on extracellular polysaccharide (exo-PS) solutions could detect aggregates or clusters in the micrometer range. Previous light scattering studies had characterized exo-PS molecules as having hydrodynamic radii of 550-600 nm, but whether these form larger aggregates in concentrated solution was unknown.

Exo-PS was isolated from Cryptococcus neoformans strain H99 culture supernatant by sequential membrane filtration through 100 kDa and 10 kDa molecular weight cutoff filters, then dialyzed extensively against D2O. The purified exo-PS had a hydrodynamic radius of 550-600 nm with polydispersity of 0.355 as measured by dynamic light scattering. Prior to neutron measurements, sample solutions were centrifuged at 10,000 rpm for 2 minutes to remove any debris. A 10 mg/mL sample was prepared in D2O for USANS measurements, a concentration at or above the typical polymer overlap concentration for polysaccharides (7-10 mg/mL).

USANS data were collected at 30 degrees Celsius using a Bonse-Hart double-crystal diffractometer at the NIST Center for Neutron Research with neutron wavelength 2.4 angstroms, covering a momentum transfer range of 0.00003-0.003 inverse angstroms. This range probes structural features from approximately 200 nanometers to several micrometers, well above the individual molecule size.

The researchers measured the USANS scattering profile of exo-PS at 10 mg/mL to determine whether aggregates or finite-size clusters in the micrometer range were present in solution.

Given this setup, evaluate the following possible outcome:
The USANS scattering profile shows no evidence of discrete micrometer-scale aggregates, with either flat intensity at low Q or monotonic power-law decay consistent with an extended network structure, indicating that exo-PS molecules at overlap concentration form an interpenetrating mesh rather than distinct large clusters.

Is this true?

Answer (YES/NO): YES